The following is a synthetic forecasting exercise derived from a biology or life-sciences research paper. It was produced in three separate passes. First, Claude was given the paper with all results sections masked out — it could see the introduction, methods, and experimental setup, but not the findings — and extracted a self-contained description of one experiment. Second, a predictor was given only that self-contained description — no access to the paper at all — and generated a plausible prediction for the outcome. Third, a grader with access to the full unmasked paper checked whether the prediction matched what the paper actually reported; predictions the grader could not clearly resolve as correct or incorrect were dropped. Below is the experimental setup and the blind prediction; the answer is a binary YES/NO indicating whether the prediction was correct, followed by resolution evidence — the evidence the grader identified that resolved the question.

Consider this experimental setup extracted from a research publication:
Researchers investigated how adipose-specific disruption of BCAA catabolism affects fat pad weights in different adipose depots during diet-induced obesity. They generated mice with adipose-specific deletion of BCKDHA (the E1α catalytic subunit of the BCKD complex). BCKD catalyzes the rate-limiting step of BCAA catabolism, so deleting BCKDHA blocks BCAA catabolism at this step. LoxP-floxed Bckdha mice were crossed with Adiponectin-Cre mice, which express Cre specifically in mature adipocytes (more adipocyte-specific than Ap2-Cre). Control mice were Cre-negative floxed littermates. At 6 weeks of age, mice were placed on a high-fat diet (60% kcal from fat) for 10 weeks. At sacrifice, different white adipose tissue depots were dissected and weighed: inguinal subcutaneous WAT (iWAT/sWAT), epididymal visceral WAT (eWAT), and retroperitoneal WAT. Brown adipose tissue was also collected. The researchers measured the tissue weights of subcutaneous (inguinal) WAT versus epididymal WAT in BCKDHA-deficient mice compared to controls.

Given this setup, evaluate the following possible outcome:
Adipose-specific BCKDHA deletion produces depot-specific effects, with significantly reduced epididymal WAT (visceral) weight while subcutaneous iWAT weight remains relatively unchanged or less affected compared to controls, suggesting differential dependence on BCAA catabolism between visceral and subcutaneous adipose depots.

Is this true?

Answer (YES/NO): NO